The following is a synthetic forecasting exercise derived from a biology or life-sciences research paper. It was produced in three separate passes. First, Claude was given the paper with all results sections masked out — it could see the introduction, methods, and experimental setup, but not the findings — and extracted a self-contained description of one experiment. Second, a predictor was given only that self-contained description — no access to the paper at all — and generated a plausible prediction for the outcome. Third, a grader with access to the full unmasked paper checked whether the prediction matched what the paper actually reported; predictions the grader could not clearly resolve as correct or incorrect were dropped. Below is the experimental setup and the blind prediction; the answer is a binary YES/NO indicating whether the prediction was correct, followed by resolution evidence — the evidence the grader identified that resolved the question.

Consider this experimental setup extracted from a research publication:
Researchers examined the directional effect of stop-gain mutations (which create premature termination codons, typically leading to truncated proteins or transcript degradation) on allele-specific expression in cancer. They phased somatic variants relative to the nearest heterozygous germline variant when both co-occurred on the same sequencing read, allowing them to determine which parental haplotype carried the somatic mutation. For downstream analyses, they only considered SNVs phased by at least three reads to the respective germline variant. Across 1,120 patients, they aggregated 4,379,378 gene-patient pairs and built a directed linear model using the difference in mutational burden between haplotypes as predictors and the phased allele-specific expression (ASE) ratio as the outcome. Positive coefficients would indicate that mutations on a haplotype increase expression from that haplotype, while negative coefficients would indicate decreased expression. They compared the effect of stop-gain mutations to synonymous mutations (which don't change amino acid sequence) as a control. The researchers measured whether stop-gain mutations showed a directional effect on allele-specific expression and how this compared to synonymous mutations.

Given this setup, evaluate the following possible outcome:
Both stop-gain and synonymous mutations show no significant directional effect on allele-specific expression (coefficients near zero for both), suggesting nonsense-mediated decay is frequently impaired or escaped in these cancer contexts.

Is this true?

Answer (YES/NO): NO